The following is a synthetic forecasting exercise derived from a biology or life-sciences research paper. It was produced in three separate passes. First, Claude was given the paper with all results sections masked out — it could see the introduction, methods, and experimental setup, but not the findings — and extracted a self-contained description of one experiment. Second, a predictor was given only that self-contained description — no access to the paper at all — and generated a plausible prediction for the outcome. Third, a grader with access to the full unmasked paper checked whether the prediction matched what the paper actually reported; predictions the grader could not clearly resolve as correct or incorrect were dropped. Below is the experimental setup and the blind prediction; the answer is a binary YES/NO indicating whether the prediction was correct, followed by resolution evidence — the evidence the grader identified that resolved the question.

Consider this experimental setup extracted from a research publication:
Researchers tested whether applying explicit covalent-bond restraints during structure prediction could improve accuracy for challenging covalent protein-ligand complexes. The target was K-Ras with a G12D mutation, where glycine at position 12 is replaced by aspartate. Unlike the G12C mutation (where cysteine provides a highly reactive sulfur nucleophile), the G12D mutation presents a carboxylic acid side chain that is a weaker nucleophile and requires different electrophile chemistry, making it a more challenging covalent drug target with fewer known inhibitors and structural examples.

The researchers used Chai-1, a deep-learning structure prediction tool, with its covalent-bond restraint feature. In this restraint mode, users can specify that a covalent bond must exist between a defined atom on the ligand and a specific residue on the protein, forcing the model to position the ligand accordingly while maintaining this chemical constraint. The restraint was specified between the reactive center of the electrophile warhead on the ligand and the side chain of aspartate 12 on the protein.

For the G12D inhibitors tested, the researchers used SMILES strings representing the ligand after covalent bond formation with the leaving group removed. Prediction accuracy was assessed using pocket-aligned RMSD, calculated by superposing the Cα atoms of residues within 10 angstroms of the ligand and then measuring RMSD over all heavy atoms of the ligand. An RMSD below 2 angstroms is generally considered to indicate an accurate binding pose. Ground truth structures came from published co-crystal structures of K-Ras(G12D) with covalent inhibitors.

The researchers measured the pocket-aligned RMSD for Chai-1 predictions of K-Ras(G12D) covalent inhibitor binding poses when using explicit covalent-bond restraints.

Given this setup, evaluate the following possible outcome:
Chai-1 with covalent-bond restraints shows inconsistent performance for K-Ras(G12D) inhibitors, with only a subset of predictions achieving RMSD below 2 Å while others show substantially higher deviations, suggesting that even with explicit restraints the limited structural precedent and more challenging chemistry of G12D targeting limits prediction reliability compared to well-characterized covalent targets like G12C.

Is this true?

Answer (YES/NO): NO